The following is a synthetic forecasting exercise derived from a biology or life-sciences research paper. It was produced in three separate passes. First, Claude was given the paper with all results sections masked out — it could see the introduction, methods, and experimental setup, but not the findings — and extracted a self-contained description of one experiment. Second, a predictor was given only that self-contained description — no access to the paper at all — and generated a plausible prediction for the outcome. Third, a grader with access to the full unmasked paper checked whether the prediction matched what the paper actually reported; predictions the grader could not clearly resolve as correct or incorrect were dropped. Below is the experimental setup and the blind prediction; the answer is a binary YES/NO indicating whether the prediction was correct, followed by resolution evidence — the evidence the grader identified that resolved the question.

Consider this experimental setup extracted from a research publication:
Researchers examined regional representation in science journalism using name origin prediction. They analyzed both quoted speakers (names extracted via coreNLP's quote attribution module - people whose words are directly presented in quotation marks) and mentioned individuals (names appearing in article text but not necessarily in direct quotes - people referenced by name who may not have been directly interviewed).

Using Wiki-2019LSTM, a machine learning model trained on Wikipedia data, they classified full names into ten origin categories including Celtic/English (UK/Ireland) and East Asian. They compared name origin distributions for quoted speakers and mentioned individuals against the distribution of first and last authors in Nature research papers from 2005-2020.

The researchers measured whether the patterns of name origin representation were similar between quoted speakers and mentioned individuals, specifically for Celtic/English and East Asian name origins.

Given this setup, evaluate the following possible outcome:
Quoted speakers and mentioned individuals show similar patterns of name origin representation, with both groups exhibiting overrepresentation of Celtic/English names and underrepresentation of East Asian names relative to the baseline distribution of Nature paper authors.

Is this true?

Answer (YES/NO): YES